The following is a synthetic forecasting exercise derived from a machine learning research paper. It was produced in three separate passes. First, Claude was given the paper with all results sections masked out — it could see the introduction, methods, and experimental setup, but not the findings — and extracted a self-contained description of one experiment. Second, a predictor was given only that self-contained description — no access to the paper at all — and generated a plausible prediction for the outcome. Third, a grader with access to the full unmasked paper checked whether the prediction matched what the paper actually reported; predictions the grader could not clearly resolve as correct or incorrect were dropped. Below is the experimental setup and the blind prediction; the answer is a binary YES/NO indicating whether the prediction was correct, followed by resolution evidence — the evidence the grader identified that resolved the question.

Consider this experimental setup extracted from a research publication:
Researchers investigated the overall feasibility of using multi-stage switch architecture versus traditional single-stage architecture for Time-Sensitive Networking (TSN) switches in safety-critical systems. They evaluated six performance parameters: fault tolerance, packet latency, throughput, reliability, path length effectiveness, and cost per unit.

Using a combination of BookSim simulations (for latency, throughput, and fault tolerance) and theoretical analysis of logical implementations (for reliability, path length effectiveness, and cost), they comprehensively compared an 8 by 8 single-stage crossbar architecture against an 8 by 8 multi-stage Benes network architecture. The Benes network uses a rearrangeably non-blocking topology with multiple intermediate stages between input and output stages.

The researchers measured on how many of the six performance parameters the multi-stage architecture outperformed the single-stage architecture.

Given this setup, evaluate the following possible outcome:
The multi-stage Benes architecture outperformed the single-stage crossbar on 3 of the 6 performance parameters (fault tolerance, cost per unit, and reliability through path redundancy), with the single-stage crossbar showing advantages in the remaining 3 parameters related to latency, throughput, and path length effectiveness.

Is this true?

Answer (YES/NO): NO